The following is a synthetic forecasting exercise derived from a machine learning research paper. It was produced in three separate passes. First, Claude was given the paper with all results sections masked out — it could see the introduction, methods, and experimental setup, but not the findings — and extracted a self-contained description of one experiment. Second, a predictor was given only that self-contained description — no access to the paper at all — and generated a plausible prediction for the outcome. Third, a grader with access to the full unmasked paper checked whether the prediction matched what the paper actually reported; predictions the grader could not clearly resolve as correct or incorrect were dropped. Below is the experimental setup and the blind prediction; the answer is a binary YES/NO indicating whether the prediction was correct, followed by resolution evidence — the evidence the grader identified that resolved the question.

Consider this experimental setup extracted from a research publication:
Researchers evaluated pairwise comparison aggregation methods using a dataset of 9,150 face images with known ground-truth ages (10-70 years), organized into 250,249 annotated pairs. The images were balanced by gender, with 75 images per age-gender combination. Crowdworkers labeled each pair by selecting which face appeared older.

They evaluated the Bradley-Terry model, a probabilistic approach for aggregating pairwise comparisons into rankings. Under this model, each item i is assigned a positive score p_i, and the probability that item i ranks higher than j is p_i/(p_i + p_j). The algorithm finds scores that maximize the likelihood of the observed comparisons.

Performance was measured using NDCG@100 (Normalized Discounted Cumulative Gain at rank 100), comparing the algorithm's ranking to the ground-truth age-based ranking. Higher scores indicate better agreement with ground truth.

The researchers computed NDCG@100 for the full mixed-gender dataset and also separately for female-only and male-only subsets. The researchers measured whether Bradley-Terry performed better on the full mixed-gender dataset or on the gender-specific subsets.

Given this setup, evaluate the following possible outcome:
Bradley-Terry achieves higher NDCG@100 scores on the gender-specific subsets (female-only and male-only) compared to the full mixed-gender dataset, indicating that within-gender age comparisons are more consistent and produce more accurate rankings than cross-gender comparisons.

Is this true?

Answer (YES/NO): YES